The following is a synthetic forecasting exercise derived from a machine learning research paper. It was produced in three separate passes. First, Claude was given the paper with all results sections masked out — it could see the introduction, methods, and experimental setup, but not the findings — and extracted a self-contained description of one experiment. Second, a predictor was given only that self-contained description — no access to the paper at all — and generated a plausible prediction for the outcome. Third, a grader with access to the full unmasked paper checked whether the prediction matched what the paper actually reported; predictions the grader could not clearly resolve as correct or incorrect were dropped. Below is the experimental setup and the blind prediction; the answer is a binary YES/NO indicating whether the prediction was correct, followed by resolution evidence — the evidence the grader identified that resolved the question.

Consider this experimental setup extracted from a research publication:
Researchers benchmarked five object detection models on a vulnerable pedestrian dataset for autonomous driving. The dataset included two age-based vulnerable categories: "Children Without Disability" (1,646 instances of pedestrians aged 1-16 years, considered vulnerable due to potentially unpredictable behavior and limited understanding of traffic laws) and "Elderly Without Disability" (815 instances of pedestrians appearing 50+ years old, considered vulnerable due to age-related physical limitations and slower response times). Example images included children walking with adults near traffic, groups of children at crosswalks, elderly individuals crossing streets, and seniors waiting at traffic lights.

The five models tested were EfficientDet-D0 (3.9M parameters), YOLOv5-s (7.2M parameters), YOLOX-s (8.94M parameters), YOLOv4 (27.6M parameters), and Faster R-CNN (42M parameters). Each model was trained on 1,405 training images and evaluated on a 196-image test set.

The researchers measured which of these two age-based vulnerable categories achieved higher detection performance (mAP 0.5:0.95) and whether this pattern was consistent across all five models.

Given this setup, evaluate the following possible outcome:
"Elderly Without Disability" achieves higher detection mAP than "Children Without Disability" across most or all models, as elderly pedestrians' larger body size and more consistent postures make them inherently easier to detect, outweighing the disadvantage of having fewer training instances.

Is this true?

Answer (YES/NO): NO